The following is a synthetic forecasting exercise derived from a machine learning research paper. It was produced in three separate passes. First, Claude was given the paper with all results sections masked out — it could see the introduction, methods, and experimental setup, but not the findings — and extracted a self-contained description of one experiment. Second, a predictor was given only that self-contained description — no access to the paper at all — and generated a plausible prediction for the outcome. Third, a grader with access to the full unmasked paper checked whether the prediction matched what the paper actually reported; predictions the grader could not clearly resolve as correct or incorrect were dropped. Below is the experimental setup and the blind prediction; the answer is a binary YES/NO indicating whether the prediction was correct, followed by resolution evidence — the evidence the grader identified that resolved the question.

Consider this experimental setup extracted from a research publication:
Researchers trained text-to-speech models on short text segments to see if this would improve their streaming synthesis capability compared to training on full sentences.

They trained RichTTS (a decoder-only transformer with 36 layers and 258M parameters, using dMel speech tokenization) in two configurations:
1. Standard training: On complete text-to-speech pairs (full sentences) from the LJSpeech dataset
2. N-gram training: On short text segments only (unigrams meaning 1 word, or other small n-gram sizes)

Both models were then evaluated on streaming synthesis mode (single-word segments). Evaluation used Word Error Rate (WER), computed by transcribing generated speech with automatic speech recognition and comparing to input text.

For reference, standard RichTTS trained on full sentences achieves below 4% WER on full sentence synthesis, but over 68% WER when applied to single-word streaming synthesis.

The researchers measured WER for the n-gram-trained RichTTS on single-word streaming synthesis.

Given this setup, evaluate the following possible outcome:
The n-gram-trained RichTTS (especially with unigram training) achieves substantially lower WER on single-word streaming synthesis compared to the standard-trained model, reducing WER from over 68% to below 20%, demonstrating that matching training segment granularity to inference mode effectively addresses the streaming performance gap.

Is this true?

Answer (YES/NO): NO